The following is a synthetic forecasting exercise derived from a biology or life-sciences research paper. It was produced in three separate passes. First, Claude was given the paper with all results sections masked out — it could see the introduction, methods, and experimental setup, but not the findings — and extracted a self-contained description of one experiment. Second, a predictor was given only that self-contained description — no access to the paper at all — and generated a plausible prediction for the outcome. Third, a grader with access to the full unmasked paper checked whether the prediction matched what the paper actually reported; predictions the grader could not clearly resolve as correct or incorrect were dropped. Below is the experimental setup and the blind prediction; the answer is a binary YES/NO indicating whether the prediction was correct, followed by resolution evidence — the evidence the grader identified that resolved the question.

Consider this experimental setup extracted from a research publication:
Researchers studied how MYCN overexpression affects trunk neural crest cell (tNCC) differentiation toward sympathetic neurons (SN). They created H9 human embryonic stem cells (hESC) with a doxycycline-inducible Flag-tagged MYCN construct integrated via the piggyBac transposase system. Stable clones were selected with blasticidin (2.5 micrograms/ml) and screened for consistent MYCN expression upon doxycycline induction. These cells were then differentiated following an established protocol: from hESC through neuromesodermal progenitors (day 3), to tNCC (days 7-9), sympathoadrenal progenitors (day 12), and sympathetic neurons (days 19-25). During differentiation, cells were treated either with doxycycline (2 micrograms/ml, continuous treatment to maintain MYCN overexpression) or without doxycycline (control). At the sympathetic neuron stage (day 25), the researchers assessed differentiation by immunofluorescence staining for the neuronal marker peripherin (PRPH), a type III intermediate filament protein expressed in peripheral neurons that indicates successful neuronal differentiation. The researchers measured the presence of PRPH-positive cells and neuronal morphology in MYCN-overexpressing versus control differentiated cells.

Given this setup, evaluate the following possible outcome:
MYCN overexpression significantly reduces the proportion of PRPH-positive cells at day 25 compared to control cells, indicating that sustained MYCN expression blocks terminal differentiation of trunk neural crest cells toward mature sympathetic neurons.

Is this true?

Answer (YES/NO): YES